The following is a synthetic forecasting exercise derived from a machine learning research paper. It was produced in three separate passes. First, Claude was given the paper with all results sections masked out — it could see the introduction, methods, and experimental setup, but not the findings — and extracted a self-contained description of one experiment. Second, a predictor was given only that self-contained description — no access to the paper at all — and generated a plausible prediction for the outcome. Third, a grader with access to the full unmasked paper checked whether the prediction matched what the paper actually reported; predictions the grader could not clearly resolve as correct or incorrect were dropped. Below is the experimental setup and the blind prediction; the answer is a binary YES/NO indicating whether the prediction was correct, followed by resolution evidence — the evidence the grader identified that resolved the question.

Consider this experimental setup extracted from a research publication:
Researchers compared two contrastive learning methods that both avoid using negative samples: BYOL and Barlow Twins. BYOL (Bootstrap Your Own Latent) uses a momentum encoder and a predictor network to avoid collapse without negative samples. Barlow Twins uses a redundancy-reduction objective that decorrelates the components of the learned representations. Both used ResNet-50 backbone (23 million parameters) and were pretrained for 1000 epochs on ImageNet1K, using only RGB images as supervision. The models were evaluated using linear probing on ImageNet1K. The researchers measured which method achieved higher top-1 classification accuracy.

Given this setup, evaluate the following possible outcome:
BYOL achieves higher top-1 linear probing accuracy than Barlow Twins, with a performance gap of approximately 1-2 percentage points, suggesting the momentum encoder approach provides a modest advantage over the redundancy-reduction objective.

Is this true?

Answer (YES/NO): YES